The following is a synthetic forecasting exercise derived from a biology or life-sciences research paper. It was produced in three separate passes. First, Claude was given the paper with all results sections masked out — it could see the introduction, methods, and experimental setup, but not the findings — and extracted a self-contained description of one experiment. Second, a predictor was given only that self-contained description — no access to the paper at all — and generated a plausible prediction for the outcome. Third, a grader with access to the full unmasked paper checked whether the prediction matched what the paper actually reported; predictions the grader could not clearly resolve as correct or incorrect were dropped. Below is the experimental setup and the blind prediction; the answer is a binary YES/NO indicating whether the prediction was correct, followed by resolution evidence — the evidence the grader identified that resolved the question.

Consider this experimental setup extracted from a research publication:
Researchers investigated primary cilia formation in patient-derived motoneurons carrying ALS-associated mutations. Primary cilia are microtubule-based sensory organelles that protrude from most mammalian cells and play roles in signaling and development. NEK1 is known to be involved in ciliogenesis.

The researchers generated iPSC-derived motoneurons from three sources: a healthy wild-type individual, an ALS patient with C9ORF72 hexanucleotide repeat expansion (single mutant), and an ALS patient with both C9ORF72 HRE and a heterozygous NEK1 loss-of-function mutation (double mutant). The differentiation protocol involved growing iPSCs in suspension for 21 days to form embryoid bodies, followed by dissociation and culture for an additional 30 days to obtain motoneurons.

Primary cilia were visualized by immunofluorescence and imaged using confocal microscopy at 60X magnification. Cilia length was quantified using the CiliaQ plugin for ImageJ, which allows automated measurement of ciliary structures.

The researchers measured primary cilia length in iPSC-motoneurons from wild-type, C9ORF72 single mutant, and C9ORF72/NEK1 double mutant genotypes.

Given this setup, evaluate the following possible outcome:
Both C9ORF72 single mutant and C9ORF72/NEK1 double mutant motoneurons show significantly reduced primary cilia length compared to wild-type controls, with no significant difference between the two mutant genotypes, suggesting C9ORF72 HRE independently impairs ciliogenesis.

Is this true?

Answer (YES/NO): YES